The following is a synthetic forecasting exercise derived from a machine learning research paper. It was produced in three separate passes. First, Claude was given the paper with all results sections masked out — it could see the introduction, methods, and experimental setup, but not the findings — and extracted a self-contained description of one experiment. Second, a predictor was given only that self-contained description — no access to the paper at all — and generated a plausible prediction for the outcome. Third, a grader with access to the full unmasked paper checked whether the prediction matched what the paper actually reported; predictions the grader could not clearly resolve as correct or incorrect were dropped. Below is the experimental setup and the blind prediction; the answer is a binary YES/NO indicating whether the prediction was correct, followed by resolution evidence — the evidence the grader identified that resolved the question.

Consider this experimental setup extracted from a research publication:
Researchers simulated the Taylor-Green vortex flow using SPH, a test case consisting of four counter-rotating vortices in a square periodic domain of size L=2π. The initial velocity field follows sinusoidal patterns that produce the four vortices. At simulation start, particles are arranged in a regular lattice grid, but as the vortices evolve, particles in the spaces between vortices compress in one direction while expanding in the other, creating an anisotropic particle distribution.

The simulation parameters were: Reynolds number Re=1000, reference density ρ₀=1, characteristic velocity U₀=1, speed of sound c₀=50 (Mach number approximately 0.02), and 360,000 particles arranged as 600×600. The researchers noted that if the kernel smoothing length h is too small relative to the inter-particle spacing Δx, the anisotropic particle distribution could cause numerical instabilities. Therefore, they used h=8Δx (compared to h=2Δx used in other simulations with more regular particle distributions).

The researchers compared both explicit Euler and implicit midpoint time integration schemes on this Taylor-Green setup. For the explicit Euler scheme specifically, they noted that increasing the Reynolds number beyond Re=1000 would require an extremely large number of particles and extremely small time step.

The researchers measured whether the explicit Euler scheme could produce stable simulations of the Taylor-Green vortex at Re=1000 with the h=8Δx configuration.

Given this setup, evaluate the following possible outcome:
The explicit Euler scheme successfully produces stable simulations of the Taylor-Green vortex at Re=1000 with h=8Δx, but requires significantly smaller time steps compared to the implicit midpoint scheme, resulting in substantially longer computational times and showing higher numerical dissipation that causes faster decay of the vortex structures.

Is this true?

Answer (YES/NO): NO